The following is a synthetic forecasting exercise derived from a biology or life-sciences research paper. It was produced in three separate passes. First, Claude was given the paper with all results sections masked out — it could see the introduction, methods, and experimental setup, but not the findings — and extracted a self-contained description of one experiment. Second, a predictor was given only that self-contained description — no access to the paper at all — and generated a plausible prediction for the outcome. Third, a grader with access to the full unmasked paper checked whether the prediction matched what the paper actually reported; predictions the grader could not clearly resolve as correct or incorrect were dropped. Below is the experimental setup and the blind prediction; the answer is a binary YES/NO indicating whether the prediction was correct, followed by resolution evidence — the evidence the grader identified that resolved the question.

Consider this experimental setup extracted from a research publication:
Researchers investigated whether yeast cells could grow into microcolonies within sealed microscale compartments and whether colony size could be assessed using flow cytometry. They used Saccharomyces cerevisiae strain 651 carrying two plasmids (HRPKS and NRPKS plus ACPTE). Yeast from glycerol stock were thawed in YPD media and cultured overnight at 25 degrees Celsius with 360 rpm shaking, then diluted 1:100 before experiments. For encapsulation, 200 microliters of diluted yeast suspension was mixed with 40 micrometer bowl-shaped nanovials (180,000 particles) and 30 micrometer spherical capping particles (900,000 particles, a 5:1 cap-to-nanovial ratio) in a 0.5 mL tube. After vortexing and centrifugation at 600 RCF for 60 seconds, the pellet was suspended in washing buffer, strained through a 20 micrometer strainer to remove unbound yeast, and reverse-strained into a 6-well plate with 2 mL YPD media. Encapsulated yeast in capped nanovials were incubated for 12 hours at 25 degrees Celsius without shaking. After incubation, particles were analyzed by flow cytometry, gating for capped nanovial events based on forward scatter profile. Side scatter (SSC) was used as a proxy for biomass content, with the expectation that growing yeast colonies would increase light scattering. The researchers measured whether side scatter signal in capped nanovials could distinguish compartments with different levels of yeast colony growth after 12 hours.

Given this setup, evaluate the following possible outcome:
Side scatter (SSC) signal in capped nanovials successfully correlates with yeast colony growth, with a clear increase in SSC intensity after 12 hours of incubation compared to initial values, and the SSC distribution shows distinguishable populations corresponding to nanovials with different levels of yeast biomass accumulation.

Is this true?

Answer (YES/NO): YES